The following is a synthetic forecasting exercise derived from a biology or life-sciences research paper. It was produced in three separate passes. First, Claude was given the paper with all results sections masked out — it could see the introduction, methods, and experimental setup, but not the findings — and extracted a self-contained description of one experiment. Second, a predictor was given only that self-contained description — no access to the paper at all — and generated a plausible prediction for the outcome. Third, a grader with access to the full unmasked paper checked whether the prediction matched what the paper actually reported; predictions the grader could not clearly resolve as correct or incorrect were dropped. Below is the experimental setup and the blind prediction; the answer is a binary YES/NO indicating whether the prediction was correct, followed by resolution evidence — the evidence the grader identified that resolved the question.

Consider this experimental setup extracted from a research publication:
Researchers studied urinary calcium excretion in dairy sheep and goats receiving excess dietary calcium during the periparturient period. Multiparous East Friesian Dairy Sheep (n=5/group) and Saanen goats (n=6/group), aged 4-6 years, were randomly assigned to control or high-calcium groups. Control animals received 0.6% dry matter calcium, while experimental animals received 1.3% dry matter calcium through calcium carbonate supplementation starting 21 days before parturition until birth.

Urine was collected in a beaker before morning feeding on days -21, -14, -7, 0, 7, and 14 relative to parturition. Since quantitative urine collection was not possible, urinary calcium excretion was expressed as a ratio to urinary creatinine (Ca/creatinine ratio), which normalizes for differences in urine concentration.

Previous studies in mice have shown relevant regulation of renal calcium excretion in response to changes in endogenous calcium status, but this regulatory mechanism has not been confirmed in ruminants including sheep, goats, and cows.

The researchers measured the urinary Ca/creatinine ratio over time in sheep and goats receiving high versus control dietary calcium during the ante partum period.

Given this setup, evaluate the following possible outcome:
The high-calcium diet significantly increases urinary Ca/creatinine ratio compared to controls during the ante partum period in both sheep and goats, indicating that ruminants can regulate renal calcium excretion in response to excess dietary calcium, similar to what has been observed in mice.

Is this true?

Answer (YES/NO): NO